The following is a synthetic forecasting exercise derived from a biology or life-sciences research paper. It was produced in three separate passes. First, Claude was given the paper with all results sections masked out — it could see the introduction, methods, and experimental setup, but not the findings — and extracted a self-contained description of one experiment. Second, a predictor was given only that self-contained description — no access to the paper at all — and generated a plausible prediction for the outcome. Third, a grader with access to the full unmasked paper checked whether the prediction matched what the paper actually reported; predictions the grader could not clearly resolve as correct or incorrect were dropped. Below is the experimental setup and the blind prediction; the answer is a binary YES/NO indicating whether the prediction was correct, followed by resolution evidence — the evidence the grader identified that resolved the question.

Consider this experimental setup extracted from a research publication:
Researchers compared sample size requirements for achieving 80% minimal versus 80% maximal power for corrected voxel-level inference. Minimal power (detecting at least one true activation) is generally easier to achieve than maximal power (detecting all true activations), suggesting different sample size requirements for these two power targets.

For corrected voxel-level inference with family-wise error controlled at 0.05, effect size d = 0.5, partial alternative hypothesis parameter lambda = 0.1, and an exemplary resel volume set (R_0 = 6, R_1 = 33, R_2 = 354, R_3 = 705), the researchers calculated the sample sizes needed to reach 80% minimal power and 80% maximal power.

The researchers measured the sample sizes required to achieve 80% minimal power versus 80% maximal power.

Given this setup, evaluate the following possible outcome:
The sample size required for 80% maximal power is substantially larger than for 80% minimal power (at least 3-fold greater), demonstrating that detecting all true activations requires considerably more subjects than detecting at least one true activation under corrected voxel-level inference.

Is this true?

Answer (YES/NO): YES